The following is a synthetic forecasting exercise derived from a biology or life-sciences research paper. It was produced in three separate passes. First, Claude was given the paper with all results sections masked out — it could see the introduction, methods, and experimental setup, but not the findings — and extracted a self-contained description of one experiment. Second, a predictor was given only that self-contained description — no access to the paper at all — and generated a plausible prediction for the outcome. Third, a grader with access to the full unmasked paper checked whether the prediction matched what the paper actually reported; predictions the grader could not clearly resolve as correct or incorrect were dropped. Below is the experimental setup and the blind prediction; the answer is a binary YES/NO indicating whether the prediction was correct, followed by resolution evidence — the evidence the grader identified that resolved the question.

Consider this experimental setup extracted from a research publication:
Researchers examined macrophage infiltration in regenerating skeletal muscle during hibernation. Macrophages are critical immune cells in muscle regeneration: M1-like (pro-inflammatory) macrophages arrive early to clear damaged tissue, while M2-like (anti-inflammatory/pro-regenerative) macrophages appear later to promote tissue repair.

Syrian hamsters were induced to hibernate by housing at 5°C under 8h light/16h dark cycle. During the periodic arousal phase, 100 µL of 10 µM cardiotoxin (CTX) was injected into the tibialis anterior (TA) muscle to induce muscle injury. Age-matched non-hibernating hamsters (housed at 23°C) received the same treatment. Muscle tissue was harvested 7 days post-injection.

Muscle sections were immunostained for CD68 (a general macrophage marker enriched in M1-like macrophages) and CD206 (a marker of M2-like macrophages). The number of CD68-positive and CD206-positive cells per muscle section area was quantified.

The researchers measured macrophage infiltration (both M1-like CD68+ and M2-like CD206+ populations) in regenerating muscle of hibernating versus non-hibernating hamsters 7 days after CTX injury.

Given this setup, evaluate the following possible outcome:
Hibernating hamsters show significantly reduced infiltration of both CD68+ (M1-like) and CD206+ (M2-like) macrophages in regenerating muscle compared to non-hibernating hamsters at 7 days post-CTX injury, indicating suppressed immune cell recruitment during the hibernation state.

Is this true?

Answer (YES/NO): YES